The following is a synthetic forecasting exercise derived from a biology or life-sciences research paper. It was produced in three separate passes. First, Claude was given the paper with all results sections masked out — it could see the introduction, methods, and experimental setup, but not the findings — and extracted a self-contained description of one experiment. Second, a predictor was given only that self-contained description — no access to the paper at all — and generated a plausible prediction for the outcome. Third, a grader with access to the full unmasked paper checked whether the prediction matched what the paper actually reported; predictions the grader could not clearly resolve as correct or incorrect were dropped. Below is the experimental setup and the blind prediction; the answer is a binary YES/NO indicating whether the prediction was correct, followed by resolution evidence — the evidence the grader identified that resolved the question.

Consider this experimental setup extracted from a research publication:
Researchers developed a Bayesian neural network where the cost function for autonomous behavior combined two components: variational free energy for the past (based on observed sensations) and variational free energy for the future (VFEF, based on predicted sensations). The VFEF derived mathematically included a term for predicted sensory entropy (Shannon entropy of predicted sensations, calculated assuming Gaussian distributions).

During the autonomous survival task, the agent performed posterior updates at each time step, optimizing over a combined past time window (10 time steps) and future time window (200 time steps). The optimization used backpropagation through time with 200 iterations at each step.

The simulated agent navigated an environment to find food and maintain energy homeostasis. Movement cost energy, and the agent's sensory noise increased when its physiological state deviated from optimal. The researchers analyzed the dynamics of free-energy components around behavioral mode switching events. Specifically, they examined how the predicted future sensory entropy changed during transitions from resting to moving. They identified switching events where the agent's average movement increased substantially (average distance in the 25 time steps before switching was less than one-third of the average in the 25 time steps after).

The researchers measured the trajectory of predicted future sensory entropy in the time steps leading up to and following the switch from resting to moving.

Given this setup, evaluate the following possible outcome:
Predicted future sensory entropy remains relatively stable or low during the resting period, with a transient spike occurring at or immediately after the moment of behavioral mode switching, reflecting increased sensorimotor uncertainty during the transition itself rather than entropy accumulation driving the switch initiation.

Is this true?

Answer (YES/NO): NO